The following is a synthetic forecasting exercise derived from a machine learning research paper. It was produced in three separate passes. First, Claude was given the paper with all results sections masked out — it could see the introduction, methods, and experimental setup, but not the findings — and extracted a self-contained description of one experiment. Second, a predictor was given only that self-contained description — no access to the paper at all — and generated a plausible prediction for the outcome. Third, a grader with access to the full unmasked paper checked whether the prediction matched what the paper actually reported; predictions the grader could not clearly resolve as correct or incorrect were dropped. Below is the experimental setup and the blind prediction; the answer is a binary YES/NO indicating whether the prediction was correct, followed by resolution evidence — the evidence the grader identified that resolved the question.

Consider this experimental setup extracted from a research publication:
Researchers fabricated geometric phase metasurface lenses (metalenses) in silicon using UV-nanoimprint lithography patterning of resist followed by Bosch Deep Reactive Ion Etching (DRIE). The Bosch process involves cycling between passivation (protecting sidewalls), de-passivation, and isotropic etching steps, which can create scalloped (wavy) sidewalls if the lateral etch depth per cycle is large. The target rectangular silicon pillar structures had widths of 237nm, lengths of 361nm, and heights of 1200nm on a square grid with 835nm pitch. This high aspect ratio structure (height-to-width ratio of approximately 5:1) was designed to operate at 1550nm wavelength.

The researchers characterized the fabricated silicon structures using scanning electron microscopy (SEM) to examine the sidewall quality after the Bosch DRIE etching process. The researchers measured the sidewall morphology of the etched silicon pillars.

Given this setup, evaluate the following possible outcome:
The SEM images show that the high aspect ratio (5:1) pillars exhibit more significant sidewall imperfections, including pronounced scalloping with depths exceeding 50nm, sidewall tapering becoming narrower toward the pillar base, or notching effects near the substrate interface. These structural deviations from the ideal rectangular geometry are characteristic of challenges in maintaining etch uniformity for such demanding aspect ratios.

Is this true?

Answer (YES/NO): NO